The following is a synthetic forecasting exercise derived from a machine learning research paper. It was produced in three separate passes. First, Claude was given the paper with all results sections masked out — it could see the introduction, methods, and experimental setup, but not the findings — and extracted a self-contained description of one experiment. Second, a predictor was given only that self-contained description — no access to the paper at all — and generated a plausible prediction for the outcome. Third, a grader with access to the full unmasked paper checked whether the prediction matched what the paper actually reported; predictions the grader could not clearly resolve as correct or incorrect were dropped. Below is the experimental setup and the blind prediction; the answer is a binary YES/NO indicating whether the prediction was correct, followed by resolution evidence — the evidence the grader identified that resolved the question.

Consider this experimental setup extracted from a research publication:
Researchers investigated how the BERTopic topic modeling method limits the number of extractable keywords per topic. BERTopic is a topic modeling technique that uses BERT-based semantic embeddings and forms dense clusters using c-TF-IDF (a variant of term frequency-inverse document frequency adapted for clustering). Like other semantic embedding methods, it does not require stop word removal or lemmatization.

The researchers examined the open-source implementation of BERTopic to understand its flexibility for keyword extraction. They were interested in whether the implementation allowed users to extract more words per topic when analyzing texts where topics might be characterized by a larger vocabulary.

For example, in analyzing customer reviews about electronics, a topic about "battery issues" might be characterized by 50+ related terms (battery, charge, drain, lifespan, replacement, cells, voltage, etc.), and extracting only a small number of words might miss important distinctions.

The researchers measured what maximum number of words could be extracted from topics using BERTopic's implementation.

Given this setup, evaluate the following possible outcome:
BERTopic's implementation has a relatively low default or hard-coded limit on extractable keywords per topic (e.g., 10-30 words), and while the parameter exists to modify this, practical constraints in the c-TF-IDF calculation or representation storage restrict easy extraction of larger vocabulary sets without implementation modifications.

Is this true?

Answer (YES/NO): NO